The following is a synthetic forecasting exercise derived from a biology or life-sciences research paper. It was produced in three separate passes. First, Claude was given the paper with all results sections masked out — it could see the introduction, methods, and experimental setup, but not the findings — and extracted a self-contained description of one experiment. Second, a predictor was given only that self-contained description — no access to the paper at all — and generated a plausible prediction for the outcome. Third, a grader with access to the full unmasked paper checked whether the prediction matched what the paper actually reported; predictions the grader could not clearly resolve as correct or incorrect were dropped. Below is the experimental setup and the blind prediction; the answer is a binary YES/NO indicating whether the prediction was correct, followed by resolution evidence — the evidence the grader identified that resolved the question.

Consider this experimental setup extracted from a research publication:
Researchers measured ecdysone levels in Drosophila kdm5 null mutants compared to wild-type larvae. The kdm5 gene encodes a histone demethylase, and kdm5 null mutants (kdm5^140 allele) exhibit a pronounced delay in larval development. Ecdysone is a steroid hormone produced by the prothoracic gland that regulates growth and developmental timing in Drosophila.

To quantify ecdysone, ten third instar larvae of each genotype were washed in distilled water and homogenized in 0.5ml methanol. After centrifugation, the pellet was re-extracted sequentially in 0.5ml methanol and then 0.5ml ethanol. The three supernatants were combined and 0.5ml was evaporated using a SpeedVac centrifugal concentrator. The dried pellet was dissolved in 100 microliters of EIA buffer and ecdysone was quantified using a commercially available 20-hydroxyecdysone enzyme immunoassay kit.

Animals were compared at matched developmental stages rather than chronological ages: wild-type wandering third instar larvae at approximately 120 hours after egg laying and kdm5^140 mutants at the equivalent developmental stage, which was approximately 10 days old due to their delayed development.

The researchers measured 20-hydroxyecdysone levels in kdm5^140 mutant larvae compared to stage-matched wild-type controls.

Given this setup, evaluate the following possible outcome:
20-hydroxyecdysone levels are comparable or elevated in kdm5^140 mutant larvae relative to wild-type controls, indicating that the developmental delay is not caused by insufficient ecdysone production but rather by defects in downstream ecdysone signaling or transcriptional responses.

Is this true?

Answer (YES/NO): NO